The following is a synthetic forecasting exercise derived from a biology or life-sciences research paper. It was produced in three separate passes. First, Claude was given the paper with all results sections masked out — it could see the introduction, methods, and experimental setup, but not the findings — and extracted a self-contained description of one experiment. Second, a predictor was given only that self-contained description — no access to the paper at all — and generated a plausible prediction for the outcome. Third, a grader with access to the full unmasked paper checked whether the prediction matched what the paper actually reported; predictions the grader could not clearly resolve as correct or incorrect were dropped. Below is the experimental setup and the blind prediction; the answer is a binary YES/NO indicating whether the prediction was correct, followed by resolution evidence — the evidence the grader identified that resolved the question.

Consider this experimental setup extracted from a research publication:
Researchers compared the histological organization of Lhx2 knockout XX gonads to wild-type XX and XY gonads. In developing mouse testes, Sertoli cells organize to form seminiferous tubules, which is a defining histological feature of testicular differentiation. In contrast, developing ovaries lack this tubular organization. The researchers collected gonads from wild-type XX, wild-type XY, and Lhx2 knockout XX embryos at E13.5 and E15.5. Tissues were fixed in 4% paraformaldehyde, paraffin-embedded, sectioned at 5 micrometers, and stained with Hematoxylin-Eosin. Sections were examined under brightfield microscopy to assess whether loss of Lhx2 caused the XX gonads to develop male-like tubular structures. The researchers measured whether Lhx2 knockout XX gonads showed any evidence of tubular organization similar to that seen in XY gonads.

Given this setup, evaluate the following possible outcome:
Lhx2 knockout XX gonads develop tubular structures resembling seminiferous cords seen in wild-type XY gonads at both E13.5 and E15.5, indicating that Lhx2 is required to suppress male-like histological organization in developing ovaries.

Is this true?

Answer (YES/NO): NO